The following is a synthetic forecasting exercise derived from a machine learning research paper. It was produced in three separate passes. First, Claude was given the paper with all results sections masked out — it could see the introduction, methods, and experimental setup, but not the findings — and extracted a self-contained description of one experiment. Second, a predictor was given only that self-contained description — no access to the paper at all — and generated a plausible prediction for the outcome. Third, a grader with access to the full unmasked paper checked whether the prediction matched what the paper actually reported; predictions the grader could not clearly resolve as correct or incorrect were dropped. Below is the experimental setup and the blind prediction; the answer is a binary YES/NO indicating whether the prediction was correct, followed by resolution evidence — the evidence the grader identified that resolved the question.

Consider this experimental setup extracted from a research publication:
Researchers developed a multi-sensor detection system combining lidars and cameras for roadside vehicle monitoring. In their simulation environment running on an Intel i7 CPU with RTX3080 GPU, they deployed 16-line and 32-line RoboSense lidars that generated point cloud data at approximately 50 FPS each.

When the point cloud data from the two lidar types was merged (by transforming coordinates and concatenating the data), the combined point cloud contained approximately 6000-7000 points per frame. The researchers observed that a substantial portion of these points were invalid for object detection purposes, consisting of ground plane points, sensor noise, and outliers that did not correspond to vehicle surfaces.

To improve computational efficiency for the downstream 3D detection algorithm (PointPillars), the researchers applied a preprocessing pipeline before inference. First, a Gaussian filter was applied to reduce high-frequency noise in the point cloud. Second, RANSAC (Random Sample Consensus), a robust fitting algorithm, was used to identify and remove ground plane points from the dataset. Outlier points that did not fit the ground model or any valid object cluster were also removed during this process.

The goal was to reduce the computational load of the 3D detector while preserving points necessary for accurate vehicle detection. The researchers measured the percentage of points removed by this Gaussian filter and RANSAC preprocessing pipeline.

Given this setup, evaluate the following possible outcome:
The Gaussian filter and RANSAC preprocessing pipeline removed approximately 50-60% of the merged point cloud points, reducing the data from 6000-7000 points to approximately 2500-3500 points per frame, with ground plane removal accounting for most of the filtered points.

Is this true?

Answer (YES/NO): NO